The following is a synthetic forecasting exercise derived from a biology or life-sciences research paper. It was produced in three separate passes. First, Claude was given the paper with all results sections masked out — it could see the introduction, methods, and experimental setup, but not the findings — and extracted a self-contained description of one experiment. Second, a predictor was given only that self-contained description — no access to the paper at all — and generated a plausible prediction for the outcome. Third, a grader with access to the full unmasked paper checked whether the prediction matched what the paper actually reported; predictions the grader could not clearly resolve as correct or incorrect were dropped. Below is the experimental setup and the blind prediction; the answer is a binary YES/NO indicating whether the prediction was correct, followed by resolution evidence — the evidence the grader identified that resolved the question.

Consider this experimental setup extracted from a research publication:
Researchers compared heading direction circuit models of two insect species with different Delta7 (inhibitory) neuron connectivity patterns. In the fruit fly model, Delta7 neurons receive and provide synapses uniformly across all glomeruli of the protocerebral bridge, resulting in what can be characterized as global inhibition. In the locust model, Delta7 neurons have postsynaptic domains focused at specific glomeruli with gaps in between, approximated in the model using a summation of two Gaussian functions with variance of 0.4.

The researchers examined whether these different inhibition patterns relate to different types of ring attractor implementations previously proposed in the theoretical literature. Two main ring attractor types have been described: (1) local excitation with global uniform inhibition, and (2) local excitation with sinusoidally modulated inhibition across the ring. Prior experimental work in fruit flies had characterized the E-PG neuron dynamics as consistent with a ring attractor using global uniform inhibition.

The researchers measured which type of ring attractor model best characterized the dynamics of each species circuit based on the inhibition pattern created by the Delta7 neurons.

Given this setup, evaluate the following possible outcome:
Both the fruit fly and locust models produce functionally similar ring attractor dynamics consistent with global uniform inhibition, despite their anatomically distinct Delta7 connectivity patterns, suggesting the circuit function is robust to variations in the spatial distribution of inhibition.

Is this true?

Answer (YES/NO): NO